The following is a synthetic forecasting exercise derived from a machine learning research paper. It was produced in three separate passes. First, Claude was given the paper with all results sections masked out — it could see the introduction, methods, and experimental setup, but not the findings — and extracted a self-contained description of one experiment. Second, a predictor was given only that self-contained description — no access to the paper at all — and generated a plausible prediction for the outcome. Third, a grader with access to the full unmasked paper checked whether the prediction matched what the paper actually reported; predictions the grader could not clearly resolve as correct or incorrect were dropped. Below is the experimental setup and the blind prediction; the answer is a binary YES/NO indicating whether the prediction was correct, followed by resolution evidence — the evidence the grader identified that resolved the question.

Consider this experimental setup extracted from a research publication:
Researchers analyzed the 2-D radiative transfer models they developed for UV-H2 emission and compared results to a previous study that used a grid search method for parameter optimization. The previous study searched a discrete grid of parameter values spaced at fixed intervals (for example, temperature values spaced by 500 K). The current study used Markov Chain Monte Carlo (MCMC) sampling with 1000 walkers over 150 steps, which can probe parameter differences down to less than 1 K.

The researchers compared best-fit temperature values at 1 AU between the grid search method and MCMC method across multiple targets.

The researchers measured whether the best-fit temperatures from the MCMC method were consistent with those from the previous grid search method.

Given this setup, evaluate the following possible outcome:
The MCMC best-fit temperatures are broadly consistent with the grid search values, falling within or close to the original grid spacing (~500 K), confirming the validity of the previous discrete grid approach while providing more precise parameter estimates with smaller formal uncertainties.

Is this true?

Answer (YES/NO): NO